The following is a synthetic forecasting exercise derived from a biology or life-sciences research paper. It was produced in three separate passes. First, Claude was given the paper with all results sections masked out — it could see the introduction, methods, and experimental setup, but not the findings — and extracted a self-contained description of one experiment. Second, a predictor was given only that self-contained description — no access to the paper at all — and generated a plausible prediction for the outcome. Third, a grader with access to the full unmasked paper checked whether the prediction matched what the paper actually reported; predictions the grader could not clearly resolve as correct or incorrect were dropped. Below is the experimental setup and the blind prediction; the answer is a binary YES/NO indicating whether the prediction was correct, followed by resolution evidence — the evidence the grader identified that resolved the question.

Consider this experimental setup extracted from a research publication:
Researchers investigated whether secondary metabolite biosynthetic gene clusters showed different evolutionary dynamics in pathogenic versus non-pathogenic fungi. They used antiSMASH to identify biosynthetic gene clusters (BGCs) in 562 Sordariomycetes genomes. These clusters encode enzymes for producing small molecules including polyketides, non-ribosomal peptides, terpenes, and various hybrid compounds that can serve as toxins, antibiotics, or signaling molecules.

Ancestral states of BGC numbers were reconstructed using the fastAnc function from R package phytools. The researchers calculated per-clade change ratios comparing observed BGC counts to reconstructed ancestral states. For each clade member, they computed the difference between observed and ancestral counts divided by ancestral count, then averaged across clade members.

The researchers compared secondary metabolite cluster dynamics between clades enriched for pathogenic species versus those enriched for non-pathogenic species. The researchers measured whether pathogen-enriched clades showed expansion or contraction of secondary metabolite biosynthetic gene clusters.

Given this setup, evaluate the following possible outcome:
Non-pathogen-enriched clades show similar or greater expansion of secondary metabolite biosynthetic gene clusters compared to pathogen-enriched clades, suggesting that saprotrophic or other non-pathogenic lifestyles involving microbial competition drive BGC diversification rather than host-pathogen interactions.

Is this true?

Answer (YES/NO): NO